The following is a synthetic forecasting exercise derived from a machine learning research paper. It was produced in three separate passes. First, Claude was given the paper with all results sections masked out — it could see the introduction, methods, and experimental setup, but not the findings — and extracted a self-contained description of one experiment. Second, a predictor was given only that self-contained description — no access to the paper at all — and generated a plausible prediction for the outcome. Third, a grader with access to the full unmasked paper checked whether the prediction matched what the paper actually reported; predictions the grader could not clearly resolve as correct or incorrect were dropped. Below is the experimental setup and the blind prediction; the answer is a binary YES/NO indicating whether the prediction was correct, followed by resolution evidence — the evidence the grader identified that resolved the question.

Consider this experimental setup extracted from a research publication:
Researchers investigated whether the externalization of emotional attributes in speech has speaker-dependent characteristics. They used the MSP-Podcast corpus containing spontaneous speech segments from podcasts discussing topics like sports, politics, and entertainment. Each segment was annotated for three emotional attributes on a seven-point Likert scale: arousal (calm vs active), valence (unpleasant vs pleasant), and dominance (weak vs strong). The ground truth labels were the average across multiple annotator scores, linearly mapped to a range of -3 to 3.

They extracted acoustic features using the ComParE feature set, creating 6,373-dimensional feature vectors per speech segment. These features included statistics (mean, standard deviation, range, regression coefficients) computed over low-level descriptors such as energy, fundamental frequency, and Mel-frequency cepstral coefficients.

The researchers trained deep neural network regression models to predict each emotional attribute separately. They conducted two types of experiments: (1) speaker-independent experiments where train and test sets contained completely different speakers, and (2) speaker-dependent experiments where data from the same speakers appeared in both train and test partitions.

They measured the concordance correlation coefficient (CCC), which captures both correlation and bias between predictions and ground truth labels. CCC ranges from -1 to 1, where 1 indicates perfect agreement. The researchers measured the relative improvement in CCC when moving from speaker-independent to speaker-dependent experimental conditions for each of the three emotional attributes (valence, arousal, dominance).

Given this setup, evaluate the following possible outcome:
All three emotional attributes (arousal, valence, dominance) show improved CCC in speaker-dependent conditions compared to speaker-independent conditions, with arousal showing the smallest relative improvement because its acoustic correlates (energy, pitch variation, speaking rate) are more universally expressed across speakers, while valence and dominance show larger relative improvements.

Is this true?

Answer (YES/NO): NO